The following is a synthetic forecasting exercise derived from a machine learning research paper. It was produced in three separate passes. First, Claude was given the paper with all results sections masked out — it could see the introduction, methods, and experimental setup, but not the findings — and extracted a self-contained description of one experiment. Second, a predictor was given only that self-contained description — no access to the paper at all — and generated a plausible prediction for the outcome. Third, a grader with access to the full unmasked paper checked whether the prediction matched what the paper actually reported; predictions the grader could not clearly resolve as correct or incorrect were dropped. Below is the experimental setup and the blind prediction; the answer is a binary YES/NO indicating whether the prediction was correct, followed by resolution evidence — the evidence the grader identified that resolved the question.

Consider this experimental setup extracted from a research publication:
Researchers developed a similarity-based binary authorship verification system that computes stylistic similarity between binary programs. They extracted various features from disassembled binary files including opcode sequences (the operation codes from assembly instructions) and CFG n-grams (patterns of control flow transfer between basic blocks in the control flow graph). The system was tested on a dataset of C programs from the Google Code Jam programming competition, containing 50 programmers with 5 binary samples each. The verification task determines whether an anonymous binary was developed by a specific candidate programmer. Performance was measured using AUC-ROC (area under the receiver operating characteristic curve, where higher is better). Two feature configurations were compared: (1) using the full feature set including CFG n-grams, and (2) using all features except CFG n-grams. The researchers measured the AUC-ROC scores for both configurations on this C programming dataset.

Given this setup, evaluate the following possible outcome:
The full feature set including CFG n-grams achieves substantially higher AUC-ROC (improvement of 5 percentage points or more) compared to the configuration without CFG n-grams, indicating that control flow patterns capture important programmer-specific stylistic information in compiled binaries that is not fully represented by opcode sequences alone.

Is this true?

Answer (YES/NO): NO